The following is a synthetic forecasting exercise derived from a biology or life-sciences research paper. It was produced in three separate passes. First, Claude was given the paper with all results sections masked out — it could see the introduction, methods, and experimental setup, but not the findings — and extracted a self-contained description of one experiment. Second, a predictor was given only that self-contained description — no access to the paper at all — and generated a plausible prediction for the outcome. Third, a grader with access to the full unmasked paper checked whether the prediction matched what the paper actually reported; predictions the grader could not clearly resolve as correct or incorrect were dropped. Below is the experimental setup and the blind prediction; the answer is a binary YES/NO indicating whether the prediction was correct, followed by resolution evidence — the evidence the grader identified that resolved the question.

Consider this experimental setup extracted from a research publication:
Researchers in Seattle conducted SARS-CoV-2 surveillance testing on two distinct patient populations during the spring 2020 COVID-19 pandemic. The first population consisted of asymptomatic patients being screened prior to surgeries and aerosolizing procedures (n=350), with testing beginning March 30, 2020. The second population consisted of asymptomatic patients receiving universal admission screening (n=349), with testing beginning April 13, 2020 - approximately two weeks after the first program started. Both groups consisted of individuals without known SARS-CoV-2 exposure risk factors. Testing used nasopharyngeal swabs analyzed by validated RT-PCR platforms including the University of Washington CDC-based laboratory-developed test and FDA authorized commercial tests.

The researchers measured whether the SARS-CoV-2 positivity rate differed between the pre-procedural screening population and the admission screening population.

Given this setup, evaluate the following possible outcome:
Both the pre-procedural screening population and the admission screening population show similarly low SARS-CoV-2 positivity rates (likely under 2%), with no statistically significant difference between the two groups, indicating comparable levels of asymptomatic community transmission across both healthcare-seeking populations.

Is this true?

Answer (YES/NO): YES